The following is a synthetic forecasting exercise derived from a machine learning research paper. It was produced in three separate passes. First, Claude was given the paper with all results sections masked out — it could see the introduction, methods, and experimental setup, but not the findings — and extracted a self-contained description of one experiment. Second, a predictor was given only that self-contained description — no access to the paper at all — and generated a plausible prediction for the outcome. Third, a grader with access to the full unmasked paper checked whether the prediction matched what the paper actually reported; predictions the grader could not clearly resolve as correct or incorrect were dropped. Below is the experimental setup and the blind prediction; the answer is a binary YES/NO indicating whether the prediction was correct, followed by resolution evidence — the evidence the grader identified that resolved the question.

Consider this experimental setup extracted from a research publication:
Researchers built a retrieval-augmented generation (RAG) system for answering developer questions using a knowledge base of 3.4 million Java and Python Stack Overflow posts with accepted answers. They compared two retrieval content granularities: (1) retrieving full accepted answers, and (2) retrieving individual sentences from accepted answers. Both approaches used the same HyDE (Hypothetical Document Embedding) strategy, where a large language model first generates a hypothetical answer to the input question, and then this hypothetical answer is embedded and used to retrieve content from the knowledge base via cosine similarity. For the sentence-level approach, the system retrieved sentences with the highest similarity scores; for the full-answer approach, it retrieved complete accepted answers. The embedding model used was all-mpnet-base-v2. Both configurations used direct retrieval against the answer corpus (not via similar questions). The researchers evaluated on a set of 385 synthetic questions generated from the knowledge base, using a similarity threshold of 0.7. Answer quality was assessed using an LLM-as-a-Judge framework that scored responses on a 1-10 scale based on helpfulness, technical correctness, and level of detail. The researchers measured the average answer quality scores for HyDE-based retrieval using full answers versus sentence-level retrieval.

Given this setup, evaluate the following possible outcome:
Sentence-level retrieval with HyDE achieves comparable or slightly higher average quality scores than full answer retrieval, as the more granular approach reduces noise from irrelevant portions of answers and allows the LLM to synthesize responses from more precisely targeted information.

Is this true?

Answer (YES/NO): NO